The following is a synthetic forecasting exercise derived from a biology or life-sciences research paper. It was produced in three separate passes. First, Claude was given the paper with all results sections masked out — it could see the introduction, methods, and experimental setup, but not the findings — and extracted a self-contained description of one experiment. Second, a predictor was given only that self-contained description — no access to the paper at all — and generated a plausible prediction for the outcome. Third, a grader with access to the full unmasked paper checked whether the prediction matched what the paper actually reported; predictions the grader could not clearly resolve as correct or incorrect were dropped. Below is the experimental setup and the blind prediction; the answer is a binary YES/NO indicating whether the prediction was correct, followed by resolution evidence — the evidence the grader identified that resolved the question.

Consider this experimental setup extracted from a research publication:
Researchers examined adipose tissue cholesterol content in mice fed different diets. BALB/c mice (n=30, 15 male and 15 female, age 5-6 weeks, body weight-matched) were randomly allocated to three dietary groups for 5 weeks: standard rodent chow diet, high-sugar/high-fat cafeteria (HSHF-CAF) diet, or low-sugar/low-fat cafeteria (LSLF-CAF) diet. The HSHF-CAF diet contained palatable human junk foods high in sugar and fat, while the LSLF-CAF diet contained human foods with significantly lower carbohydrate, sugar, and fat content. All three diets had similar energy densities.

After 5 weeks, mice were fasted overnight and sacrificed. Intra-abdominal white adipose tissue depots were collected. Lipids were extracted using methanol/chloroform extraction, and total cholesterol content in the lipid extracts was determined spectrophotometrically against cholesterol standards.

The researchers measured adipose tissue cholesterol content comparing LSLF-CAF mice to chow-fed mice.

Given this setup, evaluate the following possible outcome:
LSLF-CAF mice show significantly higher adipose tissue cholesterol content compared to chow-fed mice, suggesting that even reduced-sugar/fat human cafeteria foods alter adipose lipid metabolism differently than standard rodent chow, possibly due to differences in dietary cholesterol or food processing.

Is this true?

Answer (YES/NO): NO